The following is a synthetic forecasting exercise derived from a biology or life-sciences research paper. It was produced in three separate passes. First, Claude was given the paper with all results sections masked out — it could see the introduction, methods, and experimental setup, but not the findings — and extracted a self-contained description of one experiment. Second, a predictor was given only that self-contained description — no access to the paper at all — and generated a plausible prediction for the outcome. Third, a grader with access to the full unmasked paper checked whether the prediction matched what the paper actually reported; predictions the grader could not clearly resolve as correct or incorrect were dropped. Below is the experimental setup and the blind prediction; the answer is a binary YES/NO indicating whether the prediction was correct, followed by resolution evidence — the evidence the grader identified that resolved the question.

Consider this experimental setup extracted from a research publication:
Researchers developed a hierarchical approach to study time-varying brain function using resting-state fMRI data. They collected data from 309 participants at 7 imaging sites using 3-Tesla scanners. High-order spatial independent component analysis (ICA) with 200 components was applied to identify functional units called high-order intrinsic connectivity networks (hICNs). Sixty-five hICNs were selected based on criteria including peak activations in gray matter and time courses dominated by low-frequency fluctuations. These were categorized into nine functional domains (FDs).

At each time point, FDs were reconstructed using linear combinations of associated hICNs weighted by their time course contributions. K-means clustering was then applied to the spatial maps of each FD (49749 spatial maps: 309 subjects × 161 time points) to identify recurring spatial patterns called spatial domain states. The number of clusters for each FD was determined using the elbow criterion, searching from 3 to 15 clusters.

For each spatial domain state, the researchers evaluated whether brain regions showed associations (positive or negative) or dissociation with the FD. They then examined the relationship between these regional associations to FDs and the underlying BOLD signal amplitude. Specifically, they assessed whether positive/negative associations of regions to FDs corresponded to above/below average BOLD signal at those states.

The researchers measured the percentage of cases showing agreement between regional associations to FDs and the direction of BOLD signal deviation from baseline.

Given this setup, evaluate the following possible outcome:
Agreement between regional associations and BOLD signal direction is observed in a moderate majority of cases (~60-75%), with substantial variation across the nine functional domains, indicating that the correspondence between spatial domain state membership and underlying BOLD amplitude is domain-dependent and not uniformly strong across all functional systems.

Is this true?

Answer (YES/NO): NO